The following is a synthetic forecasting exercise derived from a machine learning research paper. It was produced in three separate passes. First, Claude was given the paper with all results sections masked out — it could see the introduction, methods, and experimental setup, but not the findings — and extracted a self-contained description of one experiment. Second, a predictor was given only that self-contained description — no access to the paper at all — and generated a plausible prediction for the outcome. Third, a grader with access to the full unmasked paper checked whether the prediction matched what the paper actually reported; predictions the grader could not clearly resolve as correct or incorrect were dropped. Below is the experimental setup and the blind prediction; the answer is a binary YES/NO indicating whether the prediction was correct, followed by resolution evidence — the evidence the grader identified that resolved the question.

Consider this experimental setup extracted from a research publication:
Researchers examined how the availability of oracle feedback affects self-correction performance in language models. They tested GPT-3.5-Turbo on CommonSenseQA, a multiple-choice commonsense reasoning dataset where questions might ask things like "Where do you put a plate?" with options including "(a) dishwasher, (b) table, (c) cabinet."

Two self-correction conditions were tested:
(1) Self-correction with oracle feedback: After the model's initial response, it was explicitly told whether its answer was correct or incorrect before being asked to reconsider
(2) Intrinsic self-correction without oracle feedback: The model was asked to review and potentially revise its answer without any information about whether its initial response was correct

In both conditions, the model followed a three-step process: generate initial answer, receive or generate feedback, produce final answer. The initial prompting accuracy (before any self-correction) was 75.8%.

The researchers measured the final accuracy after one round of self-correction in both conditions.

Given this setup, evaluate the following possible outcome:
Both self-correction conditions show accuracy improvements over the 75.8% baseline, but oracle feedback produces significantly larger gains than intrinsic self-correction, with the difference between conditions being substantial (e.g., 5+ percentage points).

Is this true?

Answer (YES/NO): NO